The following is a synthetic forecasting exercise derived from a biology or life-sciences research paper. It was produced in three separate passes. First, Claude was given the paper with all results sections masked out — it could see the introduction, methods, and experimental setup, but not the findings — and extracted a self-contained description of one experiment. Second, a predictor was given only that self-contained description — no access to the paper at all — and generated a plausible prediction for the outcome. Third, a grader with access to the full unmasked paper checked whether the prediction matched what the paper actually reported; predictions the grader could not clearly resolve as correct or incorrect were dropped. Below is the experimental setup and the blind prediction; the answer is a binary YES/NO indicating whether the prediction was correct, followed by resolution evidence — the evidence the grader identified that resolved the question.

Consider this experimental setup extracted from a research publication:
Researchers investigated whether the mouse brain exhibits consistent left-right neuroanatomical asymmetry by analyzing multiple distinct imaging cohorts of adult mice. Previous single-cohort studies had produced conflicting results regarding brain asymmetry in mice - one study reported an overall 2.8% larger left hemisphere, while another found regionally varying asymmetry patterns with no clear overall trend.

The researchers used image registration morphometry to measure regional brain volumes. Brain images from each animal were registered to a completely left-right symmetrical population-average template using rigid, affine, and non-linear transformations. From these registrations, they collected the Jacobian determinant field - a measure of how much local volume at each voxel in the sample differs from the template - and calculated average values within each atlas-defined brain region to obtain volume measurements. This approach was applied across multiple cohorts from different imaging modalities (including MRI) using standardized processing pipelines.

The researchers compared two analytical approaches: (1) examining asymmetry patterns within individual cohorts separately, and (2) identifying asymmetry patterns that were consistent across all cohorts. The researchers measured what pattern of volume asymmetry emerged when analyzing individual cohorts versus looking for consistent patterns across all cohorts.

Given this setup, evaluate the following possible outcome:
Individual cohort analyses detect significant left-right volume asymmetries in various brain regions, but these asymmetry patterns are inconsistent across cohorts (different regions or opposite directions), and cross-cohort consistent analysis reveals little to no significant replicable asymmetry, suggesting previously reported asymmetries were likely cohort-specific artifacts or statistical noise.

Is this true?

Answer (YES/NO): NO